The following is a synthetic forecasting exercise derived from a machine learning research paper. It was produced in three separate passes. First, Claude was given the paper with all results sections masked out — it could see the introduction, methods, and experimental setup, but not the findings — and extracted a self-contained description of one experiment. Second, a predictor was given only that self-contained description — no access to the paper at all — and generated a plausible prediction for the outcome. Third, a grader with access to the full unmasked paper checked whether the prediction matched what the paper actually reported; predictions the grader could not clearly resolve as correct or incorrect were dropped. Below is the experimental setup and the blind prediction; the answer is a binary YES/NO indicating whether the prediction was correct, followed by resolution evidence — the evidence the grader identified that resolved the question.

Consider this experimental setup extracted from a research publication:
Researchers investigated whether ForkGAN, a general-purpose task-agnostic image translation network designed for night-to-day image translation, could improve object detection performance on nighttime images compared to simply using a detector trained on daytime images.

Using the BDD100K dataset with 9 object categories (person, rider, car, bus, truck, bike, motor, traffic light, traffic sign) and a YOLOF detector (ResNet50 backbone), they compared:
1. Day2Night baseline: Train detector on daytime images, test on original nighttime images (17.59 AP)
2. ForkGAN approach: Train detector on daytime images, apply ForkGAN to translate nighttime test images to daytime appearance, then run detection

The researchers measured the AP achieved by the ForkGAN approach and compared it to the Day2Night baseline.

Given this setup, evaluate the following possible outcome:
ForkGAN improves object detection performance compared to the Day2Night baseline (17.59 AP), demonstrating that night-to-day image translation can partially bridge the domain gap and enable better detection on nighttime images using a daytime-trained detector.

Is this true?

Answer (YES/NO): YES